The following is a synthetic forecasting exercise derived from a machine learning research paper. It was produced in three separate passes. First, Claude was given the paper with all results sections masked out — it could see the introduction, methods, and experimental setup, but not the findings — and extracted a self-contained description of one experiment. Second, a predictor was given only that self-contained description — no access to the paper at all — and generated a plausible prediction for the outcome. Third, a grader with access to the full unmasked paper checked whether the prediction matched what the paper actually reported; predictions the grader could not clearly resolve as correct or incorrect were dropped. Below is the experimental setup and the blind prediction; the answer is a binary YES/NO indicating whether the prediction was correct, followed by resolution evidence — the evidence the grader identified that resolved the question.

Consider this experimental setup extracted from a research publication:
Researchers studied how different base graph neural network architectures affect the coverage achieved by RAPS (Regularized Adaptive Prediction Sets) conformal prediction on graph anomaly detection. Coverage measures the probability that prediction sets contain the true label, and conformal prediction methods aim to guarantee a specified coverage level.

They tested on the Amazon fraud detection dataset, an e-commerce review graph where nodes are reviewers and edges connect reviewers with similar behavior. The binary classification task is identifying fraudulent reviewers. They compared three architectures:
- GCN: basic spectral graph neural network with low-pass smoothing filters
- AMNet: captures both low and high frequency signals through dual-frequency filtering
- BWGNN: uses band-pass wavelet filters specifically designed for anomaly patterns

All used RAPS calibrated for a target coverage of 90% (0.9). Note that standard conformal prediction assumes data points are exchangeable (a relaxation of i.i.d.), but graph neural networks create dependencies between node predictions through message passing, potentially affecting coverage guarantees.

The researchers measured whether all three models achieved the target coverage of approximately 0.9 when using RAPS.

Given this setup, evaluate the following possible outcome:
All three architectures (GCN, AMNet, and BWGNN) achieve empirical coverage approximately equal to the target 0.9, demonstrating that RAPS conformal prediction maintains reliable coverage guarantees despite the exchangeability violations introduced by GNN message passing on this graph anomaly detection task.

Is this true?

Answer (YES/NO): YES